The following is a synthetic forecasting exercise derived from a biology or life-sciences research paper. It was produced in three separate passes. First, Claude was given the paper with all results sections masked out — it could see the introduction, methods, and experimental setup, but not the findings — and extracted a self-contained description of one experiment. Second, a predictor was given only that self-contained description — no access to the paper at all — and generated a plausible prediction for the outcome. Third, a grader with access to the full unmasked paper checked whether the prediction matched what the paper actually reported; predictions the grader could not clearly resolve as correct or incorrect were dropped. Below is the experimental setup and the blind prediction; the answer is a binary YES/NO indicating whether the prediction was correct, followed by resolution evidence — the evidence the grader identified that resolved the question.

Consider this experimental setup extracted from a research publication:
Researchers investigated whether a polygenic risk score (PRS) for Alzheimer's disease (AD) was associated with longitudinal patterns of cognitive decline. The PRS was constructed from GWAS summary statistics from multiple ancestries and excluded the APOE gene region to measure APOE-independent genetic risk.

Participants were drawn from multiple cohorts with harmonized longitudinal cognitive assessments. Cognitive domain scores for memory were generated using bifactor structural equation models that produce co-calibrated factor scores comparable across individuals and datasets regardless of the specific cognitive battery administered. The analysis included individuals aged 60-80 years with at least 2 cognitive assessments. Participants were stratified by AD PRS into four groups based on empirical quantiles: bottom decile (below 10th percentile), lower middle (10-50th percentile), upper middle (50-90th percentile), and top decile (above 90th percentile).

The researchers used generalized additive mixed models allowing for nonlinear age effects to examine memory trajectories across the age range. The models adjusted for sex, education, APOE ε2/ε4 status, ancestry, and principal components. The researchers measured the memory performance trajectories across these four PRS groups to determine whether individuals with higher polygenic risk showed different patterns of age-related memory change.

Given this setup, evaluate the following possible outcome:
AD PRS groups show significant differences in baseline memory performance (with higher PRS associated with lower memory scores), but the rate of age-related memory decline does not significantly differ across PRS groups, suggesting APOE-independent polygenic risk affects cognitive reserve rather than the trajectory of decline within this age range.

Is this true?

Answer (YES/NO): YES